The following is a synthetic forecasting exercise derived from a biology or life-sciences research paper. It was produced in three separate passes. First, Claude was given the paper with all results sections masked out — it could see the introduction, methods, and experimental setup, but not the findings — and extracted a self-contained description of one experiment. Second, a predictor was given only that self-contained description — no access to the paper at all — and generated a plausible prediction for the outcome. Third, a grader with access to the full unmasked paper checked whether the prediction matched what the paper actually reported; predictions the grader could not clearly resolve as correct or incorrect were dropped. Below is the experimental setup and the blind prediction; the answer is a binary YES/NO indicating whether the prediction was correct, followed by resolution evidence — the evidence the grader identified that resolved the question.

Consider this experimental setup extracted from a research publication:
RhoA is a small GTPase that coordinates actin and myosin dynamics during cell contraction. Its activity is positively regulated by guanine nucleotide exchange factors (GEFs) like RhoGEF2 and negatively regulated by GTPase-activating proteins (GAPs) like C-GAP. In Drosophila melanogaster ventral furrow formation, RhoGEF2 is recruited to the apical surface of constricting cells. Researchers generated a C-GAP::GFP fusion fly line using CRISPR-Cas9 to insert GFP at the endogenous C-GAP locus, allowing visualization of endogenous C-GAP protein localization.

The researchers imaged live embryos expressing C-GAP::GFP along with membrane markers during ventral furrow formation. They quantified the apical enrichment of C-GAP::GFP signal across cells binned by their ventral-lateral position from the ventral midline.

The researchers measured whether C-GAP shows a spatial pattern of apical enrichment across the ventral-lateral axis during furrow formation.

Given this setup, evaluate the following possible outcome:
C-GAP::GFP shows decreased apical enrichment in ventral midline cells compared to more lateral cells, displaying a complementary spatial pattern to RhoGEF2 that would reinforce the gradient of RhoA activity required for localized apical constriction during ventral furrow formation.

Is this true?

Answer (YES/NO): NO